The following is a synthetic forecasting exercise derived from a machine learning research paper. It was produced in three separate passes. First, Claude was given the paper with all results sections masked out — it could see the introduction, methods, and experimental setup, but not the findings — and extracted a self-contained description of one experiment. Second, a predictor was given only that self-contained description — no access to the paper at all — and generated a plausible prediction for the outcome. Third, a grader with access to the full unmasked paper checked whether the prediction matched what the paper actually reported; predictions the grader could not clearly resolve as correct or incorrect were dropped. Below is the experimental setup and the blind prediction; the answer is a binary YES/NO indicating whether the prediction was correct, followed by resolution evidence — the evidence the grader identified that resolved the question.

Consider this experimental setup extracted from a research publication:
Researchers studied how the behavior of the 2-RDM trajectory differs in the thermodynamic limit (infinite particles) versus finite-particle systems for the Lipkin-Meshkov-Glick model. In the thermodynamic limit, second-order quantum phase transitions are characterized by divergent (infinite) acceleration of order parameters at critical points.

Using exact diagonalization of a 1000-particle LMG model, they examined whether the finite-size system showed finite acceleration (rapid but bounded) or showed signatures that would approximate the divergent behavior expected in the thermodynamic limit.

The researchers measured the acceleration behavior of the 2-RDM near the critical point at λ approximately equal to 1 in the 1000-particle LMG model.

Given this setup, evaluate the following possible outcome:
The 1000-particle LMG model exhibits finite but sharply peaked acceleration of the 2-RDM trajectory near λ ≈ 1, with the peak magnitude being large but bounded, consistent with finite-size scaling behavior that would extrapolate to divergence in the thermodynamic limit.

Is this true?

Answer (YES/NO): YES